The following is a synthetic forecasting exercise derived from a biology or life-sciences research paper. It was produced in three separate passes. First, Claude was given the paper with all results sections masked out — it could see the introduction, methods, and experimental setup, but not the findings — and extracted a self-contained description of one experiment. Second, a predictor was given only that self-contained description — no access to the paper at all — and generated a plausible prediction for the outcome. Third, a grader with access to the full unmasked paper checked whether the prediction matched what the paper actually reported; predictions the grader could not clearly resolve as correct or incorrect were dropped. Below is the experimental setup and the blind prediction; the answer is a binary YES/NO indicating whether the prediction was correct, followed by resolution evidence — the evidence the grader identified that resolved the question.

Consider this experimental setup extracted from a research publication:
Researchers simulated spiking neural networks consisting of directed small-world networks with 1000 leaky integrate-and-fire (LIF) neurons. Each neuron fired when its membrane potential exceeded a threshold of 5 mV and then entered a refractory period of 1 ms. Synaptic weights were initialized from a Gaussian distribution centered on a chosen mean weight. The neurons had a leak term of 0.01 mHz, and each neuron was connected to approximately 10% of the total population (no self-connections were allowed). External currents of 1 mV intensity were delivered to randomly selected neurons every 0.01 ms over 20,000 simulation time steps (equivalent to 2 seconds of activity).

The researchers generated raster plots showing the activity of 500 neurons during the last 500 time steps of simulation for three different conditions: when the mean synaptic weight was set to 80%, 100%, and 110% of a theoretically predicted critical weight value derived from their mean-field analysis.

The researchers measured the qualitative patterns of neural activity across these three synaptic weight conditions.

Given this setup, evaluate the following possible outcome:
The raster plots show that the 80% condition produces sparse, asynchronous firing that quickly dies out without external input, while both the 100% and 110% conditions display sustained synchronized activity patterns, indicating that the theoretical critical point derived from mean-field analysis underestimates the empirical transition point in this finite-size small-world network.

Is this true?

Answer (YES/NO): NO